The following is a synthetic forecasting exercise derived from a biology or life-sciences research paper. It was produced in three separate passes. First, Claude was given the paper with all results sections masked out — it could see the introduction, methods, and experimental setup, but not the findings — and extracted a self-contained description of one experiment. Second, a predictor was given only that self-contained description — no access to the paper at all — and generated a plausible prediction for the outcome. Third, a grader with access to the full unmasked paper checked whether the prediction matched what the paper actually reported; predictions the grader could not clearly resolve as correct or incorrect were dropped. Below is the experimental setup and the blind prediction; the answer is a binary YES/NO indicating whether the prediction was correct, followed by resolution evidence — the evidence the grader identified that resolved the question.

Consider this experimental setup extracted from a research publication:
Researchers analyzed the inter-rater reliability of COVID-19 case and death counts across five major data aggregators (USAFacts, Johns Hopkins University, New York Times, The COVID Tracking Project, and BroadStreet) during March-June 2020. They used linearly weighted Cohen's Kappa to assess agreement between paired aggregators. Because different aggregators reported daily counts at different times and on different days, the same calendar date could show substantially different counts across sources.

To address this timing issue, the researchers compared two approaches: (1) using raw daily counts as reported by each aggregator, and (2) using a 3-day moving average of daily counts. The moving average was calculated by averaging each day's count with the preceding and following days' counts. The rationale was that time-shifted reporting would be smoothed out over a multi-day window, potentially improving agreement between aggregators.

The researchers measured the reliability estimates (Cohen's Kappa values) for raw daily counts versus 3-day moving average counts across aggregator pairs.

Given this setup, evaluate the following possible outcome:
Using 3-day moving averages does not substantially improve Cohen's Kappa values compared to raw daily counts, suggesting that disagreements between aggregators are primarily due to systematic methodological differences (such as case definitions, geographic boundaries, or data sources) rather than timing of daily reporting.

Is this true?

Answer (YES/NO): NO